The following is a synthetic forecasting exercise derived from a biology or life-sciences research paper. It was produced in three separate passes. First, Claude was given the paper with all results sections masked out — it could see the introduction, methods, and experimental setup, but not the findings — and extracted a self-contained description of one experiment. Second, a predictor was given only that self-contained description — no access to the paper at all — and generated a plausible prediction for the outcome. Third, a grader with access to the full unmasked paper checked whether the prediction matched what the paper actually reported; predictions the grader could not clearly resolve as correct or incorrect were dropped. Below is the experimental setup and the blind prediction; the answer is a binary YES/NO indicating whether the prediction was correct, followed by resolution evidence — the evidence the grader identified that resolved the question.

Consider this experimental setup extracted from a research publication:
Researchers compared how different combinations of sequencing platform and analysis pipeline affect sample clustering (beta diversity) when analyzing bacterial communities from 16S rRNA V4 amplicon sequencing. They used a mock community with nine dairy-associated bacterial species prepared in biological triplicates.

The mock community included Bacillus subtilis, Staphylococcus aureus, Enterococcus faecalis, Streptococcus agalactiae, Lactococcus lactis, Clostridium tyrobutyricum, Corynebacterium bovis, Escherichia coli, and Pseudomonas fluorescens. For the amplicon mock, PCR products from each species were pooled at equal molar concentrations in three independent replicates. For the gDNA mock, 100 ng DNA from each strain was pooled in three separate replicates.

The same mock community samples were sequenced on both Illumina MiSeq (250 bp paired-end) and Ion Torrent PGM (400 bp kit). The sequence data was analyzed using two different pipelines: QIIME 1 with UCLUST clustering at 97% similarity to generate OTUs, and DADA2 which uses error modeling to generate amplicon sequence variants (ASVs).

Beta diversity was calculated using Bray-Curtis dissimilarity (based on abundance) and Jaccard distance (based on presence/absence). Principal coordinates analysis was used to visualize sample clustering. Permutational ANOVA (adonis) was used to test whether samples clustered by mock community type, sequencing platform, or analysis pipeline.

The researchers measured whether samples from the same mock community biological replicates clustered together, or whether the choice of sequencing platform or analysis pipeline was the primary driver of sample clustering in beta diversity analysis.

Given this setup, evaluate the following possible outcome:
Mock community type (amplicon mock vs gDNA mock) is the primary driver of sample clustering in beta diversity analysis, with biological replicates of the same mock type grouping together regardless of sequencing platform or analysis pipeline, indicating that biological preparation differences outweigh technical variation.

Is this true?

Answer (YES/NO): NO